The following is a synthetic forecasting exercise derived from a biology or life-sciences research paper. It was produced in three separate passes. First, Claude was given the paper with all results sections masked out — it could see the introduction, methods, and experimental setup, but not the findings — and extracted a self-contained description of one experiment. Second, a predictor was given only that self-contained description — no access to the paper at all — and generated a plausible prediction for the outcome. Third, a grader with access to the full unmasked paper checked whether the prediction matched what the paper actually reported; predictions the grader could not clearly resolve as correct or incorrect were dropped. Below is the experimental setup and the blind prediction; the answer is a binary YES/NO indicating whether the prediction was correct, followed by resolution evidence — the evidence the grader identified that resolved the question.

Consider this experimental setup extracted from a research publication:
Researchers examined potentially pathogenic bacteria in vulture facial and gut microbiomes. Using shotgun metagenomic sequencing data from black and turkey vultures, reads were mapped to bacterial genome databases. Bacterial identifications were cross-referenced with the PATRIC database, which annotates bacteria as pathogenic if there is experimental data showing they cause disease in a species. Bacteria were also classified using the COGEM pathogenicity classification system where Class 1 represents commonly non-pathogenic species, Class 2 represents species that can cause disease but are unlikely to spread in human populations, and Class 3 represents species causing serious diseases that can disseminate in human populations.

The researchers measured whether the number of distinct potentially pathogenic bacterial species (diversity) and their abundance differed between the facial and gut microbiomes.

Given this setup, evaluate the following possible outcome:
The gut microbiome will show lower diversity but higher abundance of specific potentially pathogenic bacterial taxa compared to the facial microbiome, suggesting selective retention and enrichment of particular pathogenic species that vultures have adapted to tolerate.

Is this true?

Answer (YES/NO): NO